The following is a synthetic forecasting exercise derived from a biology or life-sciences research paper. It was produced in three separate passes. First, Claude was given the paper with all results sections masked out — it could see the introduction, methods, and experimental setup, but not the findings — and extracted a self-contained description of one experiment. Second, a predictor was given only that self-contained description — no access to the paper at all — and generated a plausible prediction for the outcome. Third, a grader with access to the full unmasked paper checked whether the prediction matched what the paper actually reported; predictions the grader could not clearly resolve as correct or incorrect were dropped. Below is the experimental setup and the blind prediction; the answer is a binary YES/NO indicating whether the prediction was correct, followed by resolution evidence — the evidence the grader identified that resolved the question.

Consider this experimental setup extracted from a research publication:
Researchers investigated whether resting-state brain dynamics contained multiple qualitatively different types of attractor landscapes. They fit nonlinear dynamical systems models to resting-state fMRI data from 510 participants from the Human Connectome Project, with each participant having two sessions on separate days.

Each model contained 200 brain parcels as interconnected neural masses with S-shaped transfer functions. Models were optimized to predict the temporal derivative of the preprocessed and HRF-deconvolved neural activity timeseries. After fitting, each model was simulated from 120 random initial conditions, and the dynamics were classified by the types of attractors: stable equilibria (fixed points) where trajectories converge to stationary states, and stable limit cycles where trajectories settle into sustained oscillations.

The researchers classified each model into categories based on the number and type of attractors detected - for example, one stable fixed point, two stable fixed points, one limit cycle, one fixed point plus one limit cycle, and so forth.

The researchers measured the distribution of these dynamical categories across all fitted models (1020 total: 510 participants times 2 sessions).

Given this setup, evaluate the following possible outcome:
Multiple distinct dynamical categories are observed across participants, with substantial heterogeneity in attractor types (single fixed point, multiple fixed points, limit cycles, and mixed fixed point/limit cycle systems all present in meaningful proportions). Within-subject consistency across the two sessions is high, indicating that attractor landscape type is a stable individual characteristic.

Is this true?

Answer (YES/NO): NO